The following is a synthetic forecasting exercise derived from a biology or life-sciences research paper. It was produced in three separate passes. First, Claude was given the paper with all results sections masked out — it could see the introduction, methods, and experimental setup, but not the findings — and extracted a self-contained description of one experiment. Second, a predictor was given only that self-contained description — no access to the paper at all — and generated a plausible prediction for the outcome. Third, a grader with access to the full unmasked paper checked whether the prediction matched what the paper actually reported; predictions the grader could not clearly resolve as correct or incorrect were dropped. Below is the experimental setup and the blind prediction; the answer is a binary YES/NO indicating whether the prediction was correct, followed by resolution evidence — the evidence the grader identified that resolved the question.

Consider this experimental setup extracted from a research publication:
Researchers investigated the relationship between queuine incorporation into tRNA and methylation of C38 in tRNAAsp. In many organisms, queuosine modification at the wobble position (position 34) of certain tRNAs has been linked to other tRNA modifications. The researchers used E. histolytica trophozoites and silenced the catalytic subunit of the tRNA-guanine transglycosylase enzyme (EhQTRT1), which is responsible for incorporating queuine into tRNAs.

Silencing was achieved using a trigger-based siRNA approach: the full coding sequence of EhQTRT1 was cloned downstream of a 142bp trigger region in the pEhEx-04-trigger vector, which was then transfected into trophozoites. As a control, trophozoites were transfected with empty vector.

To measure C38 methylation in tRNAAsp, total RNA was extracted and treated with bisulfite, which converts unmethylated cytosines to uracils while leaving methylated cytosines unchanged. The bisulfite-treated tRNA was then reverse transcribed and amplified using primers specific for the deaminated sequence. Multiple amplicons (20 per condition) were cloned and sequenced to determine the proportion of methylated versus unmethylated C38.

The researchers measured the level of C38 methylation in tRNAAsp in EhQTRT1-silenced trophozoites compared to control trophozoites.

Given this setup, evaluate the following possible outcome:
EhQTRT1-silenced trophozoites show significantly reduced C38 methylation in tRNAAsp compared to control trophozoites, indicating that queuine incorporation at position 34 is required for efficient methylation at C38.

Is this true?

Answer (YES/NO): NO